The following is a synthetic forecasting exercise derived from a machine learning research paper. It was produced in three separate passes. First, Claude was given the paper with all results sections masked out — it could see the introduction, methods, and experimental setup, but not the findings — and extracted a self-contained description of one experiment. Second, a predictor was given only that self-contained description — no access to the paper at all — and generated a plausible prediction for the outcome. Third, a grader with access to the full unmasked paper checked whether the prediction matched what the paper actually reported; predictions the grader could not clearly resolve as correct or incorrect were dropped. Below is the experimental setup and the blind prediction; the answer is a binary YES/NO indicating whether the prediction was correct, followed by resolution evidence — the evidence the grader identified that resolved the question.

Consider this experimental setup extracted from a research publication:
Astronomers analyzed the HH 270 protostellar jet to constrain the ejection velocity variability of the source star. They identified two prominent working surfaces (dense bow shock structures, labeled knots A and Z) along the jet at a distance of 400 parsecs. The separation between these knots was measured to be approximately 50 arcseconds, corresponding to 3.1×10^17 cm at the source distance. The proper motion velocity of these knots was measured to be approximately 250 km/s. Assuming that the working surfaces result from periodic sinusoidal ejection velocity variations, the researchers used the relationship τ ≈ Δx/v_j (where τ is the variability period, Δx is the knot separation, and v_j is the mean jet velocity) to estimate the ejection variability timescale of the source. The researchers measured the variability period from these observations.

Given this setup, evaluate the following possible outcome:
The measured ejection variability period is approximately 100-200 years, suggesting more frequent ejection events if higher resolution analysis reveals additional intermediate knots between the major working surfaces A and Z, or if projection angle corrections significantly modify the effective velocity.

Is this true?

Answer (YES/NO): NO